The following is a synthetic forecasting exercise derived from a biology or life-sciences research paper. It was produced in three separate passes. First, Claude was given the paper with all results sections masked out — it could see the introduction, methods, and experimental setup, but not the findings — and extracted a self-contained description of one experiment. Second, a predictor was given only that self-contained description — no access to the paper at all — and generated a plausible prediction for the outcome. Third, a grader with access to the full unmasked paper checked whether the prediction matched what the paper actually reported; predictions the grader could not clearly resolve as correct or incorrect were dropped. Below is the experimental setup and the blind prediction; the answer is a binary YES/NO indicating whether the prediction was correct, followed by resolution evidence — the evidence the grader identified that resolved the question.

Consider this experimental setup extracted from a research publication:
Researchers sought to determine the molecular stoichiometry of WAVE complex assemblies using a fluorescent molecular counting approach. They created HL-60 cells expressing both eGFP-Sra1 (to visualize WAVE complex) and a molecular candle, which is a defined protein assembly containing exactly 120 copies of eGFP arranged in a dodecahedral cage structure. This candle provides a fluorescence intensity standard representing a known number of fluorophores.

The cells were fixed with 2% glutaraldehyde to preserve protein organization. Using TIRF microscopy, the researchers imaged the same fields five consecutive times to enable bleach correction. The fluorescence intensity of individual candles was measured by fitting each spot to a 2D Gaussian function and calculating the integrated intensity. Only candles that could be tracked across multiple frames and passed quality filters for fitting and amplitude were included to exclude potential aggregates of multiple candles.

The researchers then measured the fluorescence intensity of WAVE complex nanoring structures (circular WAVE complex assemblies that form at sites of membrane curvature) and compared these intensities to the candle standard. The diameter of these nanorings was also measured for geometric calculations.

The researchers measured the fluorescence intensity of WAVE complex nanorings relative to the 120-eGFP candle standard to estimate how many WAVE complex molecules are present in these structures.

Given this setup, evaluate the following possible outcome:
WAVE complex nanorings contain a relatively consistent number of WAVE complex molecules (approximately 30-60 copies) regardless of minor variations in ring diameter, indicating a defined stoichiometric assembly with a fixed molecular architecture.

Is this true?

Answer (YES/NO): NO